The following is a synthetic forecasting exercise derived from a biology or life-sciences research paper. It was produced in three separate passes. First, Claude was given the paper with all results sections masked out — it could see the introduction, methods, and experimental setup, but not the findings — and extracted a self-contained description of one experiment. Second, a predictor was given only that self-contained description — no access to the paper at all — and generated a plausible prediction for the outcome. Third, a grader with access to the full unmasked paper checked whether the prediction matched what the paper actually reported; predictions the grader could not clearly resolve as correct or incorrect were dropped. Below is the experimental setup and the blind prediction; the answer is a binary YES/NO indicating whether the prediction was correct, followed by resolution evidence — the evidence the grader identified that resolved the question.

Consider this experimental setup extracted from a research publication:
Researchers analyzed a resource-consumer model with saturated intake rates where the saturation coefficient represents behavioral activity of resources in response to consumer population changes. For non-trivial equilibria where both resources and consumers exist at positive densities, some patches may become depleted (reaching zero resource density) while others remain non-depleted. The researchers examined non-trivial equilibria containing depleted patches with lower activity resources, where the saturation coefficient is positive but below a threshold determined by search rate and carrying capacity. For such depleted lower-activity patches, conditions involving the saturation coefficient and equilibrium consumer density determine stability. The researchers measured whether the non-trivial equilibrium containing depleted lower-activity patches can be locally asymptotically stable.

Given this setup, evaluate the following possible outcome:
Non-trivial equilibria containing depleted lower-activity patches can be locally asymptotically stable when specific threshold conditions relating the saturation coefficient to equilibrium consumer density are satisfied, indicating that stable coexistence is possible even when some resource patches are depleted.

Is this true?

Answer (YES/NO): YES